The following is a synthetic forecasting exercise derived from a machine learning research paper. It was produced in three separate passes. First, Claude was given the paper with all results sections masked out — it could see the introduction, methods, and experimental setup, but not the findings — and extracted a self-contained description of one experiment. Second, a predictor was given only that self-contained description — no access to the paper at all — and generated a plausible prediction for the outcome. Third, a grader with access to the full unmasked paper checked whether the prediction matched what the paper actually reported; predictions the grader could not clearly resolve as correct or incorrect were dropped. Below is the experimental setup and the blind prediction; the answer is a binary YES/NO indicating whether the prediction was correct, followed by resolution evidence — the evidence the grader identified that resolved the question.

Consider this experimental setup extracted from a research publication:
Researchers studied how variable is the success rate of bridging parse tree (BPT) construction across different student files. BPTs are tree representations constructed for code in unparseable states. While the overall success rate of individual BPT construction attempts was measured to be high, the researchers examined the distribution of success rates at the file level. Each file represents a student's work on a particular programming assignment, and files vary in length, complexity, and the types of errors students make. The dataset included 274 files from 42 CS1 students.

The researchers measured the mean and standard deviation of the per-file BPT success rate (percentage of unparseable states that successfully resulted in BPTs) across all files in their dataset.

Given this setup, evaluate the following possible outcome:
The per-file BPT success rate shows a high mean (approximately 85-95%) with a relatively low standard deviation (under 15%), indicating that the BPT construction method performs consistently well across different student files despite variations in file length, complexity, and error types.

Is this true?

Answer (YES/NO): NO